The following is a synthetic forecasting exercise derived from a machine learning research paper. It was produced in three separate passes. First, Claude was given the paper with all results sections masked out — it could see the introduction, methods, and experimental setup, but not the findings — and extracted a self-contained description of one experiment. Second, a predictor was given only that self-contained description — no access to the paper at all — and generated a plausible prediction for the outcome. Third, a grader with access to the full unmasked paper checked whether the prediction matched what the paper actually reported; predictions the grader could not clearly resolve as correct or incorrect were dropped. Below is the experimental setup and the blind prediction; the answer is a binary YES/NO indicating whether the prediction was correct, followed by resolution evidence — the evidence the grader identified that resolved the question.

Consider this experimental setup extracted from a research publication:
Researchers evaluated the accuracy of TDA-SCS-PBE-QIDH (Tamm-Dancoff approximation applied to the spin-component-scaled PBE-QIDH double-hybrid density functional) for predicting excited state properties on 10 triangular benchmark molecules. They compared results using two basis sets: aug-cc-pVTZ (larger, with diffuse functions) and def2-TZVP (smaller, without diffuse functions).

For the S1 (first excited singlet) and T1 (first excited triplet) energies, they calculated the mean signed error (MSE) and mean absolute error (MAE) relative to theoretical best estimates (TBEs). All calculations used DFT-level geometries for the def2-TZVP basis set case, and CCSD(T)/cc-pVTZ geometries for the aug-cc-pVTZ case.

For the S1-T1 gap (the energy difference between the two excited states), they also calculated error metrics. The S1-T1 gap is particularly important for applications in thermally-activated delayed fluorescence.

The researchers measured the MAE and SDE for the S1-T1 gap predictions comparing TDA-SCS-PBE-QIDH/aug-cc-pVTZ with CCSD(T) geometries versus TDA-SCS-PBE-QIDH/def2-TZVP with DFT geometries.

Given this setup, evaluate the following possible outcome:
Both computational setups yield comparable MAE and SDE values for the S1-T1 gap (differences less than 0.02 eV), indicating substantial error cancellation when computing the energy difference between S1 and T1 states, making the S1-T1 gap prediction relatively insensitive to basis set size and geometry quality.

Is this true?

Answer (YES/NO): YES